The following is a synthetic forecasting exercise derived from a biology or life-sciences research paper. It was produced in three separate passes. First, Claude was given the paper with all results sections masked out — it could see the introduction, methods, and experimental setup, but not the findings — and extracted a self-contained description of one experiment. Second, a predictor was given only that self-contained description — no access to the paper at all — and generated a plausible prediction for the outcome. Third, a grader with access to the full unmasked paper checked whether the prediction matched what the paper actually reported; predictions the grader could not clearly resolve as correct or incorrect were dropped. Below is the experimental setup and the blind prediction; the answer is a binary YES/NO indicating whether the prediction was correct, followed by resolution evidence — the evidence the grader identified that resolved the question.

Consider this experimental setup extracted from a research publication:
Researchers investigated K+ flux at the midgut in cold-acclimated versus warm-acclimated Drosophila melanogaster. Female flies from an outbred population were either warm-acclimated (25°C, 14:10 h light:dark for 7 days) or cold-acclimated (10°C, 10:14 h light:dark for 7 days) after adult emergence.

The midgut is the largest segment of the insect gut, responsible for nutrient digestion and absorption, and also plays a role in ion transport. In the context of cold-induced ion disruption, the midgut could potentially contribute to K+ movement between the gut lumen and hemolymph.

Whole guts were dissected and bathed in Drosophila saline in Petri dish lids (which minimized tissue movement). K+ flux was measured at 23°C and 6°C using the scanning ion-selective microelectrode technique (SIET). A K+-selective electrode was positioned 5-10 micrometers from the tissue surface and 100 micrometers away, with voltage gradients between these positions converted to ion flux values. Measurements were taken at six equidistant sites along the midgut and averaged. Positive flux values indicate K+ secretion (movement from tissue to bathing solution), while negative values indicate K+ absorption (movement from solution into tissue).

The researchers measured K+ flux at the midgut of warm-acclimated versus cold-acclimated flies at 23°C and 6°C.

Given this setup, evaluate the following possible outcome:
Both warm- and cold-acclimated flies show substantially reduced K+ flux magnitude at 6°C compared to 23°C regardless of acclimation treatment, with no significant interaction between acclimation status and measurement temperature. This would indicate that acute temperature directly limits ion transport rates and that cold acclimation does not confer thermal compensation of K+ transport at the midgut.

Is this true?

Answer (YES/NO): NO